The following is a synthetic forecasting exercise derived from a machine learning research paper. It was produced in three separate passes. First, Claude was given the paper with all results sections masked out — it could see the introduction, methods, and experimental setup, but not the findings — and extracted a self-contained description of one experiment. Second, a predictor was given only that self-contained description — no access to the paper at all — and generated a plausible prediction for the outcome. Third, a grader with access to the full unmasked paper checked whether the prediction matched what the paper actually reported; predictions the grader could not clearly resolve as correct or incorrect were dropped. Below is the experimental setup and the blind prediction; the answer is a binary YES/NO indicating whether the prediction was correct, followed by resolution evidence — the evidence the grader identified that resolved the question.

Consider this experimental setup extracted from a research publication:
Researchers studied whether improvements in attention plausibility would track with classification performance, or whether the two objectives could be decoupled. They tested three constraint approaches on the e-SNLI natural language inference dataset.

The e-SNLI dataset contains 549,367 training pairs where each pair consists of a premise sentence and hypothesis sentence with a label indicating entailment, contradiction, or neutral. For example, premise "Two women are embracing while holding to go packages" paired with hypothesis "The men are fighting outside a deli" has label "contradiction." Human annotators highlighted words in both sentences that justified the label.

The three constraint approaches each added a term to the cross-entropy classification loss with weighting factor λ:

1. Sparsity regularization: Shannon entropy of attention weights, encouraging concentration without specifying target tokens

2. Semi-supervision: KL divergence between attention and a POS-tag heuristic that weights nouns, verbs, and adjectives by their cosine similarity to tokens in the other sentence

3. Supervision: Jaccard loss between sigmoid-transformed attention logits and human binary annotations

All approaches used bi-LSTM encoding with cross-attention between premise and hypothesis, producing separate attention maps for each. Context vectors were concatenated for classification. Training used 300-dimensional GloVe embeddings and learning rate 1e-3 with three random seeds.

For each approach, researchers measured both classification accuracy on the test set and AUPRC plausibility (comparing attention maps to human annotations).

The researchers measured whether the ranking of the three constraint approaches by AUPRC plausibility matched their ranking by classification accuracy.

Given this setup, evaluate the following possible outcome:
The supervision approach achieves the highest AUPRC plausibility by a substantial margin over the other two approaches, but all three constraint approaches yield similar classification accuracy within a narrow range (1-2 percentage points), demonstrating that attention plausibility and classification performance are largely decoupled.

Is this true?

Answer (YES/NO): NO